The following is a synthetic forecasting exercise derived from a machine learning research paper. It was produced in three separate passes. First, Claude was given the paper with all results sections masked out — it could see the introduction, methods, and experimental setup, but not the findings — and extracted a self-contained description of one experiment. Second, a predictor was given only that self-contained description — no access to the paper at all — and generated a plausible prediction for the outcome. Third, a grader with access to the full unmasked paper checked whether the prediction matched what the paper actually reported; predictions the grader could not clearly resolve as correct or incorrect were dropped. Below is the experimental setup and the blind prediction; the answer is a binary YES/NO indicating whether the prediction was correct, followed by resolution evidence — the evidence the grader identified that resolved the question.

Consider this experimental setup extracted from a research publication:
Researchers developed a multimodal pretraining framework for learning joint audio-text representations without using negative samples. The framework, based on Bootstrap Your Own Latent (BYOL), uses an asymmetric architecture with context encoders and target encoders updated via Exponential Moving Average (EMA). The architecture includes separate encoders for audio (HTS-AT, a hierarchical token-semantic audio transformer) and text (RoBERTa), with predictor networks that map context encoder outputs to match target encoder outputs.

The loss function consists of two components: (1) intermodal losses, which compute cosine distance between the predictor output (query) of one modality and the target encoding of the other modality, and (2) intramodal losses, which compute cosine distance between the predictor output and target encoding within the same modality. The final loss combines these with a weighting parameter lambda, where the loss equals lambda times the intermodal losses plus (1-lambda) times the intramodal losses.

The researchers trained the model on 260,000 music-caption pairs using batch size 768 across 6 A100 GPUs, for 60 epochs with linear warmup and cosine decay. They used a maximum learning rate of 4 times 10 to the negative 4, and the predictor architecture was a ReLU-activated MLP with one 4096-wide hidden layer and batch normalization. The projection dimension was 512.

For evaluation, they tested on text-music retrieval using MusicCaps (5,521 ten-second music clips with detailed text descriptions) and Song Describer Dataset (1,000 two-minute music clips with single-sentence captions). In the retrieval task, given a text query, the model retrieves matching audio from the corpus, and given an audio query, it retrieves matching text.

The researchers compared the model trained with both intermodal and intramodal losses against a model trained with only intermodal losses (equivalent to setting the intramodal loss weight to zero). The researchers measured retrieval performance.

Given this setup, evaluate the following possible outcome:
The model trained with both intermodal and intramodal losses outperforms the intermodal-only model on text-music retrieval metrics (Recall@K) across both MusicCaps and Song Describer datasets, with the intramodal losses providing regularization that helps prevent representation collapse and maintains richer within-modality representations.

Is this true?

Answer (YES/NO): NO